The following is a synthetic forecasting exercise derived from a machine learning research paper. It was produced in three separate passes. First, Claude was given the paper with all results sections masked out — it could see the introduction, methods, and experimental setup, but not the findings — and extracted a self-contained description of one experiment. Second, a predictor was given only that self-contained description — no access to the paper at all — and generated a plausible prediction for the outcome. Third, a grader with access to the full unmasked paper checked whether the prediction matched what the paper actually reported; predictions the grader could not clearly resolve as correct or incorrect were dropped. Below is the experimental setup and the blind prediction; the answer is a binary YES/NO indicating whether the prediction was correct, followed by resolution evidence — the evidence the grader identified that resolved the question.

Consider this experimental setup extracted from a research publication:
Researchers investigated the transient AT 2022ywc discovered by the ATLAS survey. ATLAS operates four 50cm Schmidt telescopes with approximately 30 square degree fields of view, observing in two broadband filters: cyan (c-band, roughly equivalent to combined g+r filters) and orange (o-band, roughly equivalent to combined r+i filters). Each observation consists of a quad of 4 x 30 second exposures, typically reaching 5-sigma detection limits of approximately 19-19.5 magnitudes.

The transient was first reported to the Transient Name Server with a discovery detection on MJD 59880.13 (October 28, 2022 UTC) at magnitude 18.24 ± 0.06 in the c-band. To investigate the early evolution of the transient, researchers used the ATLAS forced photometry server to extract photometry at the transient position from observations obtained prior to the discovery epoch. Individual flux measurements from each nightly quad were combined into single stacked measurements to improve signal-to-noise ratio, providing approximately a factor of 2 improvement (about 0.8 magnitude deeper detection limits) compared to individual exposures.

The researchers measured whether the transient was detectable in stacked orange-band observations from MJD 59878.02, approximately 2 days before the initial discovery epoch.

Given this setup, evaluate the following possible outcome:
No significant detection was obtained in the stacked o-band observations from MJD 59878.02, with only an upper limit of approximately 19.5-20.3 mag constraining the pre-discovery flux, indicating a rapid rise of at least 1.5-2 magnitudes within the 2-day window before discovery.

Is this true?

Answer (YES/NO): NO